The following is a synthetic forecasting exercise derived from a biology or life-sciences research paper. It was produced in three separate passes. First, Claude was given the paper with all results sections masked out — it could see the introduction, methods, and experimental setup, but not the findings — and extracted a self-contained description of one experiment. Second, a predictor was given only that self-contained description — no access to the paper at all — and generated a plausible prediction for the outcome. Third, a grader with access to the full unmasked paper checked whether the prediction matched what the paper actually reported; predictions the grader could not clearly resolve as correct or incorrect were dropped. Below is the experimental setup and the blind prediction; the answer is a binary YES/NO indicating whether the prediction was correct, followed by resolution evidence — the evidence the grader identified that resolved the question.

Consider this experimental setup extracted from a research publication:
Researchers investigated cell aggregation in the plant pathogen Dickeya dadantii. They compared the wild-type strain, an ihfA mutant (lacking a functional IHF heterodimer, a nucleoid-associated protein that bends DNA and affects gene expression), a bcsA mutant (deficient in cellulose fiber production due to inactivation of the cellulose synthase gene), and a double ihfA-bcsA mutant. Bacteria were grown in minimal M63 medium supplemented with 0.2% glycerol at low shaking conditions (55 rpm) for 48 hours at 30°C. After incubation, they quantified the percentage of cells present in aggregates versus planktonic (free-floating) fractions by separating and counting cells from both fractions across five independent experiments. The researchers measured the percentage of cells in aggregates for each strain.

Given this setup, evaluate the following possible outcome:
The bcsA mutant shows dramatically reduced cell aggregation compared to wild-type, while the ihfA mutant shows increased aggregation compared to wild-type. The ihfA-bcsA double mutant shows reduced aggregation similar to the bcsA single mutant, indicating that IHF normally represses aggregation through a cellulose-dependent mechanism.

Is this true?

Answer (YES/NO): YES